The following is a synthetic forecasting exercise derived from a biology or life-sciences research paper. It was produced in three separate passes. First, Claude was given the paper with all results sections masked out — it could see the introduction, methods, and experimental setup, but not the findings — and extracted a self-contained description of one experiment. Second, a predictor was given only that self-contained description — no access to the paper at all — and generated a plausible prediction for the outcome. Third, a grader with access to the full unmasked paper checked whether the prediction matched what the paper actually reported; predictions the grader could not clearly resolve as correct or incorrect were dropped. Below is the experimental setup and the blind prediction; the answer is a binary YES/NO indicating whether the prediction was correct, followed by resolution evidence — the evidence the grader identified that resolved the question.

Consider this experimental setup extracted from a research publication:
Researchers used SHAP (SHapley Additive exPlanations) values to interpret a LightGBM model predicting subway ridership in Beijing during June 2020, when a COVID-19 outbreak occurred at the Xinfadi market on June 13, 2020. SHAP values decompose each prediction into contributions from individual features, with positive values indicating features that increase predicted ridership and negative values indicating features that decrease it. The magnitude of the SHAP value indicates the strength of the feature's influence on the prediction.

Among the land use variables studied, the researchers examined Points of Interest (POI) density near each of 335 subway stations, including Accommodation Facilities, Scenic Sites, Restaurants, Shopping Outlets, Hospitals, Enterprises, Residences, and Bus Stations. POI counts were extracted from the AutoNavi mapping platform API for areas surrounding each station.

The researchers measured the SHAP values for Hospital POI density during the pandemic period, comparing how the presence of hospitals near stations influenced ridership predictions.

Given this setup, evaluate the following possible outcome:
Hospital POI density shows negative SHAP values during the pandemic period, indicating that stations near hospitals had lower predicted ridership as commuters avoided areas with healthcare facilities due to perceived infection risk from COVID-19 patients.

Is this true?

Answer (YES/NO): NO